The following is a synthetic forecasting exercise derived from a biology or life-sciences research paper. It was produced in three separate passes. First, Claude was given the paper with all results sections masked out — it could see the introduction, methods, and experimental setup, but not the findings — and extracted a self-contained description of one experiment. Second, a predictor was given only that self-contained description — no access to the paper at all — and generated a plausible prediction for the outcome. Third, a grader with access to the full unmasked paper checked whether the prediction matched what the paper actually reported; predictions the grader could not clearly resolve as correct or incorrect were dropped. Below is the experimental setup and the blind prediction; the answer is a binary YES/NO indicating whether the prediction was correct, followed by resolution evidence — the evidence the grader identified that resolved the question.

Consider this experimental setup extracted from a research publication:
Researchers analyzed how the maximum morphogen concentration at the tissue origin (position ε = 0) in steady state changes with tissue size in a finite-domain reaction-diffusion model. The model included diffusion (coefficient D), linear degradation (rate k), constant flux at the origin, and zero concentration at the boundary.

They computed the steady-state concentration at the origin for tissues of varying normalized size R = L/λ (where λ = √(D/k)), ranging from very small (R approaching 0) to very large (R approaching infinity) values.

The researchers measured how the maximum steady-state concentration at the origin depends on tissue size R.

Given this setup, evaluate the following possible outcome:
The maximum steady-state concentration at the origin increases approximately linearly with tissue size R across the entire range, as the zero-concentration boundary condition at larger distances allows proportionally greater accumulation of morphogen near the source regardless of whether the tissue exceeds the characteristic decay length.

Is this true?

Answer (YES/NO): NO